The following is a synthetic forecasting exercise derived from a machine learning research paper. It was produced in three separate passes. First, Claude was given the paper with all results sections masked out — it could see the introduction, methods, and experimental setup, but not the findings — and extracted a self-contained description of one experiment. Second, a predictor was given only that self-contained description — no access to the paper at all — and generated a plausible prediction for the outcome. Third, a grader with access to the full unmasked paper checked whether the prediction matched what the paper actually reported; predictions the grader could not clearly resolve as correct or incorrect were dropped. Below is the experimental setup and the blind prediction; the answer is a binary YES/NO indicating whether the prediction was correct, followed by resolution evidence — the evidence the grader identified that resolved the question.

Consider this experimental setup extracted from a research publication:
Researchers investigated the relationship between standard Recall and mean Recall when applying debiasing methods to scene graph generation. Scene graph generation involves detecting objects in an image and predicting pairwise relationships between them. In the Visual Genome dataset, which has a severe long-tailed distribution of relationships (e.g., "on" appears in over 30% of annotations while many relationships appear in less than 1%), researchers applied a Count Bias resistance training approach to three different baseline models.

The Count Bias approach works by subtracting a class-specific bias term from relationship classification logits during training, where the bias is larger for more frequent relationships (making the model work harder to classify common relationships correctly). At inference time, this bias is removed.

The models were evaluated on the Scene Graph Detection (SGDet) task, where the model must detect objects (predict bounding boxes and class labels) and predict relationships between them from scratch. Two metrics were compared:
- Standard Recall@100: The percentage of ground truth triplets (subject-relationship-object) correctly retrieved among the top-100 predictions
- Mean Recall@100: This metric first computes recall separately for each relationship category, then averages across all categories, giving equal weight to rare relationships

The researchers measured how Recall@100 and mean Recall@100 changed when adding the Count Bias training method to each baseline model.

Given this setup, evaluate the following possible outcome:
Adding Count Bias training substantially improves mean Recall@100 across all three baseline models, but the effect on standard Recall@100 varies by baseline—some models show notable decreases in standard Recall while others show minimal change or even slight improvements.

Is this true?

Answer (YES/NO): NO